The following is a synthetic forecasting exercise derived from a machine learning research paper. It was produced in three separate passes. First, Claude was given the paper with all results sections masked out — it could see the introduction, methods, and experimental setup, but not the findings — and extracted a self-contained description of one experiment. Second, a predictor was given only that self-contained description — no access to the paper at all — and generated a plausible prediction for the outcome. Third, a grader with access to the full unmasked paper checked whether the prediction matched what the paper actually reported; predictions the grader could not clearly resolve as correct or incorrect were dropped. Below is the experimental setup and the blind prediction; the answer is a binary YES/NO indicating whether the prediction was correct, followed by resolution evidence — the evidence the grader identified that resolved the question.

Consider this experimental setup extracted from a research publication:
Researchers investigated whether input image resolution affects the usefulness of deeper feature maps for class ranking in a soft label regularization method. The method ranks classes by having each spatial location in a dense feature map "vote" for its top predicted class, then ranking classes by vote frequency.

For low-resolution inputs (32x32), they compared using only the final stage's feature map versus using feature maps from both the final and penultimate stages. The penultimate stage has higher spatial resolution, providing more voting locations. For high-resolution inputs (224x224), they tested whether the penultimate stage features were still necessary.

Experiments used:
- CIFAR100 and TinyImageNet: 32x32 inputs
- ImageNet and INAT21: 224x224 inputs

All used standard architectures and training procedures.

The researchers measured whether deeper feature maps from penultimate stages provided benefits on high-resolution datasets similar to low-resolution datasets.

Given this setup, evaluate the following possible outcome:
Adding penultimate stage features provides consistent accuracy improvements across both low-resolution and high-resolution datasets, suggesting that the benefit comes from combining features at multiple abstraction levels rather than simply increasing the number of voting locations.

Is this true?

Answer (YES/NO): NO